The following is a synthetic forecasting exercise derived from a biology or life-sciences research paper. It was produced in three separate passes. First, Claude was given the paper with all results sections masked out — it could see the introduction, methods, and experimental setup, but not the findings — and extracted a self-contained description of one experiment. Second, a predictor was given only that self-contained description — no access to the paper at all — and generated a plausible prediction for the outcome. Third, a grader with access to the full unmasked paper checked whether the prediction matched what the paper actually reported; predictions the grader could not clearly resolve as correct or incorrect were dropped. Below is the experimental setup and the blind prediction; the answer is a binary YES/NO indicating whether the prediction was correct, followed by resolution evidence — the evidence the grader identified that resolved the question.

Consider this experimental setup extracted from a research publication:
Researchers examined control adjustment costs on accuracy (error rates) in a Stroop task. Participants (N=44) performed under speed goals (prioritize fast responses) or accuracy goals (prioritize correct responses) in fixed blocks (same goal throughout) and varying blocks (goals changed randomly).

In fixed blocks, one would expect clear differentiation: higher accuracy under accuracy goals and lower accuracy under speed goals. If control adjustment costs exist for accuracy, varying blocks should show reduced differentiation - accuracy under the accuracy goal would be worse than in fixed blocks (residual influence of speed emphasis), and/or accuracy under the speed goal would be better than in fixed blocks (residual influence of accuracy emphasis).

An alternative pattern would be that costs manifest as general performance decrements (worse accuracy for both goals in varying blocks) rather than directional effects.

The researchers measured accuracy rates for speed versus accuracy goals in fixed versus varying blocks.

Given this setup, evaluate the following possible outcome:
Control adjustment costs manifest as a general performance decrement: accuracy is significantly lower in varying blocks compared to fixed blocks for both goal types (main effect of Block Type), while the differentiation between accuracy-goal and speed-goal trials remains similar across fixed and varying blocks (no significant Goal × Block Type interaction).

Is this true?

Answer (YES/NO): NO